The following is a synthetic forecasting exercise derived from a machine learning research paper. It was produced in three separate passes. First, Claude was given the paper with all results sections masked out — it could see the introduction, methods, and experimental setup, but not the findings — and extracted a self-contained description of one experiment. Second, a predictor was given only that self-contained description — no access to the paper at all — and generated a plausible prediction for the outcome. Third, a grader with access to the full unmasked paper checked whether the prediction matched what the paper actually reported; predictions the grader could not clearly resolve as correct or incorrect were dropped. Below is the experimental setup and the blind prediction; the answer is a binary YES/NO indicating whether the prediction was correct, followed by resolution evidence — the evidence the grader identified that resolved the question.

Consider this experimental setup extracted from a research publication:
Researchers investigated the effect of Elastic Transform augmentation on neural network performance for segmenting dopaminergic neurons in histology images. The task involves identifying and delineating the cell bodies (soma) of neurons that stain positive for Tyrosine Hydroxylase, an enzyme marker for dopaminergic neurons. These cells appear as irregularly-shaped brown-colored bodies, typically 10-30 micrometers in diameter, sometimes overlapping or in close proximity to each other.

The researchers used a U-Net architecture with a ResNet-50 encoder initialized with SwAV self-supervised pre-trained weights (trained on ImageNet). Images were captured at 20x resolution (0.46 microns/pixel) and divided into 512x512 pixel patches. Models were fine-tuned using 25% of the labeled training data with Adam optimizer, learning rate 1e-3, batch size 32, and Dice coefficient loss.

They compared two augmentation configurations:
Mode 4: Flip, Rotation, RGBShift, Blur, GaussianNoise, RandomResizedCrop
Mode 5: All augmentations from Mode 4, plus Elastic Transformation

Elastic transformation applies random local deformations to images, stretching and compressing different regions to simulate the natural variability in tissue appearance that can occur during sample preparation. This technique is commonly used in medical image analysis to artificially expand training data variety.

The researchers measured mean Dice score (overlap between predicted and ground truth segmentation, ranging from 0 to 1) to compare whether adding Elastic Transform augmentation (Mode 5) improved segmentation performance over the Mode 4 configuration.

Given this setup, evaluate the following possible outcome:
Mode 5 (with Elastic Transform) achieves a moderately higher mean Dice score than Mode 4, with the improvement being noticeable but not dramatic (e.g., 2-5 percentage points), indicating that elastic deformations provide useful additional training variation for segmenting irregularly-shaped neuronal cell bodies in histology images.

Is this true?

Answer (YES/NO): NO